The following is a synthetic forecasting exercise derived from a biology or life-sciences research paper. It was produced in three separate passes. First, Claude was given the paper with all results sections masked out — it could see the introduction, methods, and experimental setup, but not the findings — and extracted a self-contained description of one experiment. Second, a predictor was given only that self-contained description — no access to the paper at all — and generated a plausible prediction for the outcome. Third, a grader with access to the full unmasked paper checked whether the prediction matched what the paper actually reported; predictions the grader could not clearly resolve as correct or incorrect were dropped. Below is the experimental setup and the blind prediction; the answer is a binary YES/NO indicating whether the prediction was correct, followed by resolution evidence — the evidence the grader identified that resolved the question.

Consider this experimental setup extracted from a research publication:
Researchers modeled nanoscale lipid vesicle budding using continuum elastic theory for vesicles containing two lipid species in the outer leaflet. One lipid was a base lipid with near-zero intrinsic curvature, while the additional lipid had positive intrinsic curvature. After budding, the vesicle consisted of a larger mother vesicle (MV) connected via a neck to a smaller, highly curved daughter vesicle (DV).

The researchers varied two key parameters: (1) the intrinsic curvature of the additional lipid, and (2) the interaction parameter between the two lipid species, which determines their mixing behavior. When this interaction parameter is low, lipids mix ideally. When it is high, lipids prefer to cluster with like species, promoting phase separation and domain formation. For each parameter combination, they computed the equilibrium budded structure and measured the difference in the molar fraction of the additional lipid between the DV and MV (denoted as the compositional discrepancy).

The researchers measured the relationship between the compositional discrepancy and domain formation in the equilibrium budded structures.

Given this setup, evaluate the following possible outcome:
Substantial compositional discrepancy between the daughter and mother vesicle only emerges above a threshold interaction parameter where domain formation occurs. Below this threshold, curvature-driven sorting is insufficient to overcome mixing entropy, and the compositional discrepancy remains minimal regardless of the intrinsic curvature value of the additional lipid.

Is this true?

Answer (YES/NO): YES